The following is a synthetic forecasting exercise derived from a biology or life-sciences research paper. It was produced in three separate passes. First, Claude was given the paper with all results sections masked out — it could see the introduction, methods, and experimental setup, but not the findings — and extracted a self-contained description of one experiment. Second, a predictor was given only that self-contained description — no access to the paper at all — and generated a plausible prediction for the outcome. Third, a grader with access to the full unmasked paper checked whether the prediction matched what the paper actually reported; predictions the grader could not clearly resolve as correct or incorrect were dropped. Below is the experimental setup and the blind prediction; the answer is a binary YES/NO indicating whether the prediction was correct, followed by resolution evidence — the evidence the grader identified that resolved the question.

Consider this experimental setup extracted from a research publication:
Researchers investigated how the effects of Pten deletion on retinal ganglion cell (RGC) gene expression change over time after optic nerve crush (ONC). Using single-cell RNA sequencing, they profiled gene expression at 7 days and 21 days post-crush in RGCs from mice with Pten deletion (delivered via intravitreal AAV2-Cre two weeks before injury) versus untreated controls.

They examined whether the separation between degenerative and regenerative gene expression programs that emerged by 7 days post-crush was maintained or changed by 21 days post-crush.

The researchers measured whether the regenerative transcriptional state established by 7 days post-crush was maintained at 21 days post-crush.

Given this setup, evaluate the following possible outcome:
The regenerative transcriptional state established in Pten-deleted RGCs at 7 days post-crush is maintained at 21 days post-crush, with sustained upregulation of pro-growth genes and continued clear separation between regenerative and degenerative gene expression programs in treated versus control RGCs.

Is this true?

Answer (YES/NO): YES